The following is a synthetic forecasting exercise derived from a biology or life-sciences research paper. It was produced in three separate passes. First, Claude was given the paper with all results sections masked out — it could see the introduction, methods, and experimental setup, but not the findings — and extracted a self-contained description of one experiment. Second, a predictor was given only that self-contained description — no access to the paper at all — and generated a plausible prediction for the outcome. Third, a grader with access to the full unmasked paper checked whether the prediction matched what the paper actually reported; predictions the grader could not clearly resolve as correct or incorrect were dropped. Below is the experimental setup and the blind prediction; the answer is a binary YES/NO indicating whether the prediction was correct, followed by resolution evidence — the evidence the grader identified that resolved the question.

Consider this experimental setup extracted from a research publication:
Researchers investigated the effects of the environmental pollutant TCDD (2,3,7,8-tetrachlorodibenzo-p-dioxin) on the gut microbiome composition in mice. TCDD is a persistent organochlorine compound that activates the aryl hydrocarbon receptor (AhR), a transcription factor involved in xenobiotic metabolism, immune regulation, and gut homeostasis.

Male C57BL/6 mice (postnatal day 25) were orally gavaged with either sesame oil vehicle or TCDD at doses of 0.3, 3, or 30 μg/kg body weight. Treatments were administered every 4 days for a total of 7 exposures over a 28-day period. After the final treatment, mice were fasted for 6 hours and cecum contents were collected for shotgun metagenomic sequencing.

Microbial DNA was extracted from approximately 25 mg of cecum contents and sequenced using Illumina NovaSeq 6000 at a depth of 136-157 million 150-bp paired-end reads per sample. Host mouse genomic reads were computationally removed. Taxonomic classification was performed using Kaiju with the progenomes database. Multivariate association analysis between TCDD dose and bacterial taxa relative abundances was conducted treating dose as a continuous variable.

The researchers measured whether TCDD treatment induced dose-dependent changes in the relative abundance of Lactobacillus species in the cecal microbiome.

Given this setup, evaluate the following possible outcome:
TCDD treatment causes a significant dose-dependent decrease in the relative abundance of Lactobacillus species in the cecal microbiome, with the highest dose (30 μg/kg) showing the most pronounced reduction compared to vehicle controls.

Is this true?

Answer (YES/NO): NO